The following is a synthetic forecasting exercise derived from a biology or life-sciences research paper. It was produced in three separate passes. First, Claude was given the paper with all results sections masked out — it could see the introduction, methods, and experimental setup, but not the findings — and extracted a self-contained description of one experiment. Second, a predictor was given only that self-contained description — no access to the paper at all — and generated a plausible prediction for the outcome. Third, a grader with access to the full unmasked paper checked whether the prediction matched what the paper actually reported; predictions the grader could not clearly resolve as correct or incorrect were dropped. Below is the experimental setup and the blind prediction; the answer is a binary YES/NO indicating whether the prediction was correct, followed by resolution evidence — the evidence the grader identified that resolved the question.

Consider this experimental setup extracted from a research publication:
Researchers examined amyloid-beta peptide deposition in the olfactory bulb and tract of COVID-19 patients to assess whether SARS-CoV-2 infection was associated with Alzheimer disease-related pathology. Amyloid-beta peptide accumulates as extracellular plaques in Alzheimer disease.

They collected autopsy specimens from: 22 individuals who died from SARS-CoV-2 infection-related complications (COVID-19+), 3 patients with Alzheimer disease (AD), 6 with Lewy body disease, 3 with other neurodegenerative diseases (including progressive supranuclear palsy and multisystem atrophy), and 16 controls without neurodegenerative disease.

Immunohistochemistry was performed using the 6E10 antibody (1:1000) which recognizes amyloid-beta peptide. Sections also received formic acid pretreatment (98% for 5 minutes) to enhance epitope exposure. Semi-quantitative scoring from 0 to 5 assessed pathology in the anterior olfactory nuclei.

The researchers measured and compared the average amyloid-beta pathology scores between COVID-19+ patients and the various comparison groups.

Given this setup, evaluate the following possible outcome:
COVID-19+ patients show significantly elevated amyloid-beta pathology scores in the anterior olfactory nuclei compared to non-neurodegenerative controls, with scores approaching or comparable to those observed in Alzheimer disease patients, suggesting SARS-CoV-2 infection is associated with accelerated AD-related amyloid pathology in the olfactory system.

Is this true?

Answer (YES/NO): NO